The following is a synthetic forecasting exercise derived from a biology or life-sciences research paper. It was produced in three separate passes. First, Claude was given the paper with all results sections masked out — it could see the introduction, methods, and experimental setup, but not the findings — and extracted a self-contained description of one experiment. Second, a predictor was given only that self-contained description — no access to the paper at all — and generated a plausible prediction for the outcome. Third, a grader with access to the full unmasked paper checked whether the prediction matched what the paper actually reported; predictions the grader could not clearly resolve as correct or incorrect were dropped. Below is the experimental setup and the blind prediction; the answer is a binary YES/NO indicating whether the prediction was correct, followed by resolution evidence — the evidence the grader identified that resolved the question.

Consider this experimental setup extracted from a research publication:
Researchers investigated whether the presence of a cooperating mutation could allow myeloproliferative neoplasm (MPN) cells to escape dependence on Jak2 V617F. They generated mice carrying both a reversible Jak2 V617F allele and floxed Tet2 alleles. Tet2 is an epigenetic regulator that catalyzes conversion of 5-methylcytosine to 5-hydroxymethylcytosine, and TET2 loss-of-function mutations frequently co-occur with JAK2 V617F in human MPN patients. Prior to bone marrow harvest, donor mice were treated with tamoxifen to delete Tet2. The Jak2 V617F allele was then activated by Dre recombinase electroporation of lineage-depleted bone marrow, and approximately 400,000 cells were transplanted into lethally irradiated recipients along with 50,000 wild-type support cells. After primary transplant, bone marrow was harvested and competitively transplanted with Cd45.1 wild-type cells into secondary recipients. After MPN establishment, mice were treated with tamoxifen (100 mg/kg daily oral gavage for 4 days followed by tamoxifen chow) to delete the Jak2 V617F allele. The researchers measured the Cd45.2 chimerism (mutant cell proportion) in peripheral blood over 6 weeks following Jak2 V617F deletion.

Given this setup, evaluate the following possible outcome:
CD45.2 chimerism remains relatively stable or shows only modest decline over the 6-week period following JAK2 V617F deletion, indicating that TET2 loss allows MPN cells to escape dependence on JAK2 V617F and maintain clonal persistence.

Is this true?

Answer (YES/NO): NO